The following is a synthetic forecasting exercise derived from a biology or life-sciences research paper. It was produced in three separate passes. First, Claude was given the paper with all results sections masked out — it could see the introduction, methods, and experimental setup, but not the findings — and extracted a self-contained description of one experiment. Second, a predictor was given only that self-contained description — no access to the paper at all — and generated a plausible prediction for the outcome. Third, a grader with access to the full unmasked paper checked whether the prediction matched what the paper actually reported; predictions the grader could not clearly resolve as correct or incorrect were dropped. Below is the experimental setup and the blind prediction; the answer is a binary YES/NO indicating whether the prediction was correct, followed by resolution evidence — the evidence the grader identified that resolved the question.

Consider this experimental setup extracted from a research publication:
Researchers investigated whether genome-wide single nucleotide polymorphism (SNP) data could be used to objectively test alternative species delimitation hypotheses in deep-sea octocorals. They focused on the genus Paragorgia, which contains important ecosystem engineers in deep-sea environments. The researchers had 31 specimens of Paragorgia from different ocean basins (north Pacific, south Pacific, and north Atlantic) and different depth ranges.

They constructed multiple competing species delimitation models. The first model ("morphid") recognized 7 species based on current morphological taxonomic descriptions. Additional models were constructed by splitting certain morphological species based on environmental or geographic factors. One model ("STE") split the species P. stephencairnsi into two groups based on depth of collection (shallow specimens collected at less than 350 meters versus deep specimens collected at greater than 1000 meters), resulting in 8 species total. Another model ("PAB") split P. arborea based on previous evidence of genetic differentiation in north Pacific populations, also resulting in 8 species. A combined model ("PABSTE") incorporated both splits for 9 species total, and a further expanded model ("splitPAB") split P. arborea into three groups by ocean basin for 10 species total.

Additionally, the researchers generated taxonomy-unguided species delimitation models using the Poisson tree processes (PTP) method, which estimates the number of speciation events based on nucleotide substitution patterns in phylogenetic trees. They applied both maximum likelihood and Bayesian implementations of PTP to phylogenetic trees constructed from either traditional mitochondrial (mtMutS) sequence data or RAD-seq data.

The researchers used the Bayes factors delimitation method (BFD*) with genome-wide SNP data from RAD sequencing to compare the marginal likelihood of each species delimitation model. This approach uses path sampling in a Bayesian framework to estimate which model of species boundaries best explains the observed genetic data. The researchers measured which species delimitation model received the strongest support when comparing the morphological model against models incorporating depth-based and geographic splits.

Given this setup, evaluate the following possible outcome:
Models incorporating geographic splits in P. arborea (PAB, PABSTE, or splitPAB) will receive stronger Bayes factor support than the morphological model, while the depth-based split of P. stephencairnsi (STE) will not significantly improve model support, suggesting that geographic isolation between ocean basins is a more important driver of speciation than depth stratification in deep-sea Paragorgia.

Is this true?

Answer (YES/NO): NO